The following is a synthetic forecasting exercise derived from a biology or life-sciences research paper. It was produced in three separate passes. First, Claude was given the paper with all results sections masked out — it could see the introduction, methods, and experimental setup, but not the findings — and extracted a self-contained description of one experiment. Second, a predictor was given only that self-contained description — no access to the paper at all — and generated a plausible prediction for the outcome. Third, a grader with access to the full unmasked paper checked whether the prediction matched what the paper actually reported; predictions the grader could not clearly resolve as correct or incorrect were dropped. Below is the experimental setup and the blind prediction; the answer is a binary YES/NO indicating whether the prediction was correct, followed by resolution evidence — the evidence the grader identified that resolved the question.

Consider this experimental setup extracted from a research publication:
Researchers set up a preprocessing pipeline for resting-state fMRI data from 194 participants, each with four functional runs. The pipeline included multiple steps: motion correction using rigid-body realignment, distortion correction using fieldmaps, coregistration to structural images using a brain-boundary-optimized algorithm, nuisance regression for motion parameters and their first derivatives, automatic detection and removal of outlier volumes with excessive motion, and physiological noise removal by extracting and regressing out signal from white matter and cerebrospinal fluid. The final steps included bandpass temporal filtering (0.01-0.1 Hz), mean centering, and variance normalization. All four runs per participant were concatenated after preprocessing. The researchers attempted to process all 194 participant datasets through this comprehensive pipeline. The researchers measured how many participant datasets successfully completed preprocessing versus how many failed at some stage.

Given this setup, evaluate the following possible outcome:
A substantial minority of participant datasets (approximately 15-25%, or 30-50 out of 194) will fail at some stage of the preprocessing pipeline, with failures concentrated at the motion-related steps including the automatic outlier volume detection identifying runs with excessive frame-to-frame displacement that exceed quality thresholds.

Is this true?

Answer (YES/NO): NO